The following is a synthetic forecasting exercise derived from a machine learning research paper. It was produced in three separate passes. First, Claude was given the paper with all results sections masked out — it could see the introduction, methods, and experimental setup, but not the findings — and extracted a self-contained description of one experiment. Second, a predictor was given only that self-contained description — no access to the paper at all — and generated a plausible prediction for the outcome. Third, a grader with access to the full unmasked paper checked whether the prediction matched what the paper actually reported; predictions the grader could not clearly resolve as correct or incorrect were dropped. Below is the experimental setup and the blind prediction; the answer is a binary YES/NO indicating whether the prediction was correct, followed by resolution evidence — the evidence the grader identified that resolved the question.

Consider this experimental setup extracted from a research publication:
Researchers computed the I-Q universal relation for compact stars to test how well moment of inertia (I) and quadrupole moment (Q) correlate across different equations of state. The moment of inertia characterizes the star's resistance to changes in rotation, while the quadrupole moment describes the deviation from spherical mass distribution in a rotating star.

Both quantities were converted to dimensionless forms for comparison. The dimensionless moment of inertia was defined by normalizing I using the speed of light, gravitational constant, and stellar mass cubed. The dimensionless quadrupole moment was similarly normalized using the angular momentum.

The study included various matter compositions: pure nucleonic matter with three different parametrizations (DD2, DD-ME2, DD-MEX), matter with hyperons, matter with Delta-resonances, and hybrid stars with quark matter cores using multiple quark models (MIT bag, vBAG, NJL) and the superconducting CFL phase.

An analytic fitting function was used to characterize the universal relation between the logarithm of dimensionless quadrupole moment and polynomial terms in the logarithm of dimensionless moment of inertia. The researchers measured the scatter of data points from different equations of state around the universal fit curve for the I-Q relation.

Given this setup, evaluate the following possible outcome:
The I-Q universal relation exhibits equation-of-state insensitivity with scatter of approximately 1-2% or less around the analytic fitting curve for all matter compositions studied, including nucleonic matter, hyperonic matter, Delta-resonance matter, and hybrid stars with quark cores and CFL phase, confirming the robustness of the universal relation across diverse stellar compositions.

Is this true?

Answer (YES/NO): NO